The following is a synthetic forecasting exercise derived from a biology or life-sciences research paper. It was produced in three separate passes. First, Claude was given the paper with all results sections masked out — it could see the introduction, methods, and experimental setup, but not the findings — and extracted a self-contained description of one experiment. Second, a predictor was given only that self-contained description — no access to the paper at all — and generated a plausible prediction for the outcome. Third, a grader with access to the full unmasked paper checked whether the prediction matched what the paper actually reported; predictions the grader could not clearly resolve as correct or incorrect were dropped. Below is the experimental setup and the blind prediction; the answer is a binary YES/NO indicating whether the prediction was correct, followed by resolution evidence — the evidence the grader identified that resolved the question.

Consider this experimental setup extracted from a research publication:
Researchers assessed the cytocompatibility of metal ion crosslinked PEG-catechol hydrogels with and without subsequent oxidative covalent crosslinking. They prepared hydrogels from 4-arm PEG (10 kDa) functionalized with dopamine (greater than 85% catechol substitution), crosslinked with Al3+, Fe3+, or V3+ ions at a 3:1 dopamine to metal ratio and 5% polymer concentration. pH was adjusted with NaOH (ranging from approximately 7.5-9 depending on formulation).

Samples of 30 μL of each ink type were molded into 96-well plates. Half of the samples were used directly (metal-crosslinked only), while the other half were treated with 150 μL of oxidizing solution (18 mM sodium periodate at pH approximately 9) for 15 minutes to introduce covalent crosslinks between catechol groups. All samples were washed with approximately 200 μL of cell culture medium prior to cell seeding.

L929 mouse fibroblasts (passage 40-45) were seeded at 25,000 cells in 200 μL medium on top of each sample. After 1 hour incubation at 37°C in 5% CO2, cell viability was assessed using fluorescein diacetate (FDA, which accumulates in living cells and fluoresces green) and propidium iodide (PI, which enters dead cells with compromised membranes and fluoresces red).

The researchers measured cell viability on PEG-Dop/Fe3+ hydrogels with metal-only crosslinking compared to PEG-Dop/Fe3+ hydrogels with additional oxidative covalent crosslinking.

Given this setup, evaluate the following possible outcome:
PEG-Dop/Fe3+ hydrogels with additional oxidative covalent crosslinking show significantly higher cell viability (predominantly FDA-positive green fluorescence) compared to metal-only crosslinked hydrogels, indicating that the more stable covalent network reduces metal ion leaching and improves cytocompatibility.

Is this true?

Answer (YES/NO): NO